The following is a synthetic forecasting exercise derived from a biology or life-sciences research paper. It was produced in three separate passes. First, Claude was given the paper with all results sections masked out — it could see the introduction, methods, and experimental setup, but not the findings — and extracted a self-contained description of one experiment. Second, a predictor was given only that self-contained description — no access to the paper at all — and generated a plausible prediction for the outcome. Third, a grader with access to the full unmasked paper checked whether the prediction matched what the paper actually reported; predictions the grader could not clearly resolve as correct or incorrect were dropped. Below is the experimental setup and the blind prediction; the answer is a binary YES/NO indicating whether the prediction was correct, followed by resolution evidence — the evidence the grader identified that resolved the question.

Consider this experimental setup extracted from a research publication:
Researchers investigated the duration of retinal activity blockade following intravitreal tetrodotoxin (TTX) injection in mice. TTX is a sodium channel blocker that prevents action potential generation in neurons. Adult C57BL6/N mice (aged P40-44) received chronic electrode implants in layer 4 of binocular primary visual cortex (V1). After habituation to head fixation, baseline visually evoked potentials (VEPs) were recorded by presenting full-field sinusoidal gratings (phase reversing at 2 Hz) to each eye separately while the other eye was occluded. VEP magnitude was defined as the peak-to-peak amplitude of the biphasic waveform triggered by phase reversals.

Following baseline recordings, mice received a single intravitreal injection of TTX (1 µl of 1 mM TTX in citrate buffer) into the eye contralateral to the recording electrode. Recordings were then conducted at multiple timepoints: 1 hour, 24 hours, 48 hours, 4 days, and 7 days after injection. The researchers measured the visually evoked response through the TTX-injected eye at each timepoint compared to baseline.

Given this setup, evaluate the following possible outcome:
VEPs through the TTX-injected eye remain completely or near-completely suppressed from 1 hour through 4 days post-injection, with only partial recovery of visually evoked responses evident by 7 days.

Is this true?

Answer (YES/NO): NO